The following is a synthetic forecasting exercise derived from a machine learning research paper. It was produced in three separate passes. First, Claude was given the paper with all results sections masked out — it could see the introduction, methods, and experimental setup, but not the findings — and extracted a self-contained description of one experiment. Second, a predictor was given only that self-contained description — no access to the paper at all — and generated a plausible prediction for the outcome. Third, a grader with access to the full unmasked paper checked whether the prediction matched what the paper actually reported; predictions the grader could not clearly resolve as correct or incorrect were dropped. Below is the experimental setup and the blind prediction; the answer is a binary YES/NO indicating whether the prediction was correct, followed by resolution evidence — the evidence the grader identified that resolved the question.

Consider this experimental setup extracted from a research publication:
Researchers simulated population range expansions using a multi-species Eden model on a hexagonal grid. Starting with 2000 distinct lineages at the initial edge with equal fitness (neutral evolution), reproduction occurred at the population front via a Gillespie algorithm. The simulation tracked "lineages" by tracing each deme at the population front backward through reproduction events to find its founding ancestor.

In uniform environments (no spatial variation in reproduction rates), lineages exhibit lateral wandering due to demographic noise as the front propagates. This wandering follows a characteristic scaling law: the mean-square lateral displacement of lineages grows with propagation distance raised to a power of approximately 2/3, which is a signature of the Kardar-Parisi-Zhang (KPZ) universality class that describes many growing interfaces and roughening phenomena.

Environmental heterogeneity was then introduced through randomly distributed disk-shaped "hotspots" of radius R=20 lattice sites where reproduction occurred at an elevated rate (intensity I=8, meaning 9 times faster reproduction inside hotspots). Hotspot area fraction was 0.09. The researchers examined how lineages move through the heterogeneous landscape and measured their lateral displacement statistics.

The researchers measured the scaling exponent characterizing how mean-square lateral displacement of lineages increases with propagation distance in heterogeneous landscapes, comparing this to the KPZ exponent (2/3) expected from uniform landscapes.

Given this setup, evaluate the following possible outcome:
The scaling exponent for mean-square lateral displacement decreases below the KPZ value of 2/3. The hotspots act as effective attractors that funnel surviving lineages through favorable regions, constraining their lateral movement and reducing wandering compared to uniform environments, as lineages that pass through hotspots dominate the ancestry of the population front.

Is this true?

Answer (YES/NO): NO